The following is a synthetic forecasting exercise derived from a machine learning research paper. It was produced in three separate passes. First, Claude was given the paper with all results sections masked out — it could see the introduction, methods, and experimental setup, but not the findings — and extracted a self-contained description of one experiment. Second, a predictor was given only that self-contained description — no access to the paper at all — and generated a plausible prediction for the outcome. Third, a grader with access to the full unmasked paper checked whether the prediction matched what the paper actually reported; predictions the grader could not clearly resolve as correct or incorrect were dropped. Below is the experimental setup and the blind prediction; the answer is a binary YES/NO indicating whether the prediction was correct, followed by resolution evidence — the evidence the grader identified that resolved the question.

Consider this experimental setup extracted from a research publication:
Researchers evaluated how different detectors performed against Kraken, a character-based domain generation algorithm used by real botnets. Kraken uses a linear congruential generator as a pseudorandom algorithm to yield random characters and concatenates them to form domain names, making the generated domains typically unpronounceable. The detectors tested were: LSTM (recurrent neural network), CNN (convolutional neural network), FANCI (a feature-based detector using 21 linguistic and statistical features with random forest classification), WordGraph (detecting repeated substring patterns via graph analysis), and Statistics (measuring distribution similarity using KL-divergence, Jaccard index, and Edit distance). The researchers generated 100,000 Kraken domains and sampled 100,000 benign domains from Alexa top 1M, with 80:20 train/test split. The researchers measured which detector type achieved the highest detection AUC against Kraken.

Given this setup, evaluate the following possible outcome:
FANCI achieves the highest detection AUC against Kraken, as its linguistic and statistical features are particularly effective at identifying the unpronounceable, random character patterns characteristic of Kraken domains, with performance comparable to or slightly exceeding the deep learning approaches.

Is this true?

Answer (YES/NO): NO